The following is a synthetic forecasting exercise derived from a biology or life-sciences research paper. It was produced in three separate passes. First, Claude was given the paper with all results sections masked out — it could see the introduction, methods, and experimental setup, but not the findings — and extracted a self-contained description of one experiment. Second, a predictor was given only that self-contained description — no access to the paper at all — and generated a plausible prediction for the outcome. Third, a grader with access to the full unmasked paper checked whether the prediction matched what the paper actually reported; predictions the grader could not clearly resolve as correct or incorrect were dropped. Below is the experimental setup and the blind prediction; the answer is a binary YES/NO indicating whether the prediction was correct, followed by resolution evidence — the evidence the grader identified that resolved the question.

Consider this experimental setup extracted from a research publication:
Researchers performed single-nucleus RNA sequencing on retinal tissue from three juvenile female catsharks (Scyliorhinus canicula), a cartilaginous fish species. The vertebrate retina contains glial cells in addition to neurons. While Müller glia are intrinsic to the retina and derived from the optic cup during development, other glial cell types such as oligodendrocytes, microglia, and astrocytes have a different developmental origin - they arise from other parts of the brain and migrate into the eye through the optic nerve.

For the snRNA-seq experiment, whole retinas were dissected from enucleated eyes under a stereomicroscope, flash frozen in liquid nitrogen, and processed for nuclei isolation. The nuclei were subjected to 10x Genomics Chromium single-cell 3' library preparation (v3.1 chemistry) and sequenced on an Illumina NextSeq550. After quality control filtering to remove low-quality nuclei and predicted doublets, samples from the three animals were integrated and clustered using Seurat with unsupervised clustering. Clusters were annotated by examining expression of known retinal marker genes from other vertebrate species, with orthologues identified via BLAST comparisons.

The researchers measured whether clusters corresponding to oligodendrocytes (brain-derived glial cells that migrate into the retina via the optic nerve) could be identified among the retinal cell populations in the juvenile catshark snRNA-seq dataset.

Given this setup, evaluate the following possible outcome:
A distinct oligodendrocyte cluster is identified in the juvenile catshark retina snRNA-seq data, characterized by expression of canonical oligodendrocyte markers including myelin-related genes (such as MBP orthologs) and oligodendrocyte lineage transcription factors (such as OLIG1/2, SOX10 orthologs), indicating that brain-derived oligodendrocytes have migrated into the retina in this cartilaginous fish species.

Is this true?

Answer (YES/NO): YES